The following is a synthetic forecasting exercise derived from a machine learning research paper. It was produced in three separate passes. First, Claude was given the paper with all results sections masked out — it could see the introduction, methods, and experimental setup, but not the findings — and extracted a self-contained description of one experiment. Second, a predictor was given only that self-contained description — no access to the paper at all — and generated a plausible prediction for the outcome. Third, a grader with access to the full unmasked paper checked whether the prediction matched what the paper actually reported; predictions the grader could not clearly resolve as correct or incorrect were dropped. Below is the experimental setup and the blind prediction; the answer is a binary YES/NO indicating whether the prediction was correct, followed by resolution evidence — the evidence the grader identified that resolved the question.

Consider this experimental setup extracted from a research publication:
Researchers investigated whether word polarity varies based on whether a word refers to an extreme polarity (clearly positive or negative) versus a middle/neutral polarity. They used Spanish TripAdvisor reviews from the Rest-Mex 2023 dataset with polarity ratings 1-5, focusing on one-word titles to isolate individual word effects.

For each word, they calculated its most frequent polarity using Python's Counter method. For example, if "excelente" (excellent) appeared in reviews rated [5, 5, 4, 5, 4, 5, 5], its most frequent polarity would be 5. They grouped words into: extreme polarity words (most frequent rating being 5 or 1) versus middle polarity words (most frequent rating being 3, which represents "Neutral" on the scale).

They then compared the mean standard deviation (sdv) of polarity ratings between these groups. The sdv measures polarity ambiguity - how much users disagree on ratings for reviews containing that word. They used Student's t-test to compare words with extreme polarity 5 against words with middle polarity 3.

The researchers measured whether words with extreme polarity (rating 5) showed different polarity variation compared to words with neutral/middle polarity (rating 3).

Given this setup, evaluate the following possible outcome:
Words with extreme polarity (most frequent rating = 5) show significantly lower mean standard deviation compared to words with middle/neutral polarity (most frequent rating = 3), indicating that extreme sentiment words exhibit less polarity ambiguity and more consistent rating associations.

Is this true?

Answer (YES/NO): YES